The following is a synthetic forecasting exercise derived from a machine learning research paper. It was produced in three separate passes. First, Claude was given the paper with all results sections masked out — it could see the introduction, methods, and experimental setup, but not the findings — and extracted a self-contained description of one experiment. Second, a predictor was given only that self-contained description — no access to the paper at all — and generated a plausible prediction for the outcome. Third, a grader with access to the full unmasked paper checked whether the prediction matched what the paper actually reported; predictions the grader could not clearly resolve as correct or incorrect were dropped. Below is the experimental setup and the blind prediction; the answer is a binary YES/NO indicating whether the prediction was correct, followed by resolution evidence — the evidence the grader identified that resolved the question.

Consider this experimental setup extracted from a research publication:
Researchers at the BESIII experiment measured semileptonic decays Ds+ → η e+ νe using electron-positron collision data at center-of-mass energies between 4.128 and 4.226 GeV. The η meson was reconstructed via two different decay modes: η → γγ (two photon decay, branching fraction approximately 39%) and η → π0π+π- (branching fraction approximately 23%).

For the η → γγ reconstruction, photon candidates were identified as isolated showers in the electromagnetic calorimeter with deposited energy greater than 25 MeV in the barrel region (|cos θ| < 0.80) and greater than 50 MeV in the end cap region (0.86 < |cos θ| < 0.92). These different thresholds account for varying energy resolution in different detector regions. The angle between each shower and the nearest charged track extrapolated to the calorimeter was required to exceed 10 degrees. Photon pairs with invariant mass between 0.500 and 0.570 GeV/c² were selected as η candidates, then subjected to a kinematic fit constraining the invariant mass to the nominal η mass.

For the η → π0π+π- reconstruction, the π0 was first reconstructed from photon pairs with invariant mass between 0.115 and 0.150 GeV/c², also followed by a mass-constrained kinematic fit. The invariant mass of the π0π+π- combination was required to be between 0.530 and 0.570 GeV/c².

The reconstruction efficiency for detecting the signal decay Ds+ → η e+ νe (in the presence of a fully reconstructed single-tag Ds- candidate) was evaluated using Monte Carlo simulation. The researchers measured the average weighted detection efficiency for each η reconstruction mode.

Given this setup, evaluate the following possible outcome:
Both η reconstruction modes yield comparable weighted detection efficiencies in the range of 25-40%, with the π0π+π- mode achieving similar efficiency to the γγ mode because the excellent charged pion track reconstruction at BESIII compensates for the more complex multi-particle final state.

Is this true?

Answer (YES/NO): NO